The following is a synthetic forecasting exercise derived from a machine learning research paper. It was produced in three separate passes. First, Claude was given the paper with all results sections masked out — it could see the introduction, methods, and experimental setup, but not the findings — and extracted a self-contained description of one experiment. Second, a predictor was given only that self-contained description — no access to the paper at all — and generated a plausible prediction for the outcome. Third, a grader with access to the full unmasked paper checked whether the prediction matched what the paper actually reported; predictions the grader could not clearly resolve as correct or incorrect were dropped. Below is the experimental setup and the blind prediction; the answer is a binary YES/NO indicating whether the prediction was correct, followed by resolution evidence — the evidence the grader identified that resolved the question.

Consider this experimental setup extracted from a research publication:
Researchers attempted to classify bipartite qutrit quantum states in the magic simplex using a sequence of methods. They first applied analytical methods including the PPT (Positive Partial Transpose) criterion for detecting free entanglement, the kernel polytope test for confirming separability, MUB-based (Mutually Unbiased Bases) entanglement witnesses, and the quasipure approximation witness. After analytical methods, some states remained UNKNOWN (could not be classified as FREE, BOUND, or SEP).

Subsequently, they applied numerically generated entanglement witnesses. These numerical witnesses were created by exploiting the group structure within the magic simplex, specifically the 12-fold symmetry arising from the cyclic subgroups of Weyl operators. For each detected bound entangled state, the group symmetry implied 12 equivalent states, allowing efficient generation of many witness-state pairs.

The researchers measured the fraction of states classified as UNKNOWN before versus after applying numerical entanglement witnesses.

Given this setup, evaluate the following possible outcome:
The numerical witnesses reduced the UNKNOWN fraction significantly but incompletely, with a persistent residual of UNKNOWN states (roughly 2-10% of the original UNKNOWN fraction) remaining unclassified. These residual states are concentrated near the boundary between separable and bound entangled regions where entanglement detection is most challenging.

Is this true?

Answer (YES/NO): NO